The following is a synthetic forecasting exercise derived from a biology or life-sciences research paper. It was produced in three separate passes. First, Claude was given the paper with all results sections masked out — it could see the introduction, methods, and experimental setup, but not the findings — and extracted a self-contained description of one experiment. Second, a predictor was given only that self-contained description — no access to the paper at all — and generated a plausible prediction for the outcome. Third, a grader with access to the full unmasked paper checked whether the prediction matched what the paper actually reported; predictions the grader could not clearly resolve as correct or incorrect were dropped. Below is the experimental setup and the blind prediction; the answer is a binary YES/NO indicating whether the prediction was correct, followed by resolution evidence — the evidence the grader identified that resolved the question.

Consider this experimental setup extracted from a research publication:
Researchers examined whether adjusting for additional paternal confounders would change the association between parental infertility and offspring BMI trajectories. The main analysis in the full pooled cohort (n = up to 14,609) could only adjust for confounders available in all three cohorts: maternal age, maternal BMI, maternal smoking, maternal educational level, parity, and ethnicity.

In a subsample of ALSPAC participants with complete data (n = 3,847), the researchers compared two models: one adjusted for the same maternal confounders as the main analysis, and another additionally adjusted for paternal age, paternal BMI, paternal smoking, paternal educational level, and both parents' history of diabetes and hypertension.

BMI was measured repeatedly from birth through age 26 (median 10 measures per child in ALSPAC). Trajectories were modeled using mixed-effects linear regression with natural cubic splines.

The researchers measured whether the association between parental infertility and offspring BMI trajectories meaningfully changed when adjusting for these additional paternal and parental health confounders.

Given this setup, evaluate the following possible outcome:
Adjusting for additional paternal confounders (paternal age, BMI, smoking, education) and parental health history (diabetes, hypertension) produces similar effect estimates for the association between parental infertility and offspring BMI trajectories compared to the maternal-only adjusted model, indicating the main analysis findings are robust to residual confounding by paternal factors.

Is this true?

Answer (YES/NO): YES